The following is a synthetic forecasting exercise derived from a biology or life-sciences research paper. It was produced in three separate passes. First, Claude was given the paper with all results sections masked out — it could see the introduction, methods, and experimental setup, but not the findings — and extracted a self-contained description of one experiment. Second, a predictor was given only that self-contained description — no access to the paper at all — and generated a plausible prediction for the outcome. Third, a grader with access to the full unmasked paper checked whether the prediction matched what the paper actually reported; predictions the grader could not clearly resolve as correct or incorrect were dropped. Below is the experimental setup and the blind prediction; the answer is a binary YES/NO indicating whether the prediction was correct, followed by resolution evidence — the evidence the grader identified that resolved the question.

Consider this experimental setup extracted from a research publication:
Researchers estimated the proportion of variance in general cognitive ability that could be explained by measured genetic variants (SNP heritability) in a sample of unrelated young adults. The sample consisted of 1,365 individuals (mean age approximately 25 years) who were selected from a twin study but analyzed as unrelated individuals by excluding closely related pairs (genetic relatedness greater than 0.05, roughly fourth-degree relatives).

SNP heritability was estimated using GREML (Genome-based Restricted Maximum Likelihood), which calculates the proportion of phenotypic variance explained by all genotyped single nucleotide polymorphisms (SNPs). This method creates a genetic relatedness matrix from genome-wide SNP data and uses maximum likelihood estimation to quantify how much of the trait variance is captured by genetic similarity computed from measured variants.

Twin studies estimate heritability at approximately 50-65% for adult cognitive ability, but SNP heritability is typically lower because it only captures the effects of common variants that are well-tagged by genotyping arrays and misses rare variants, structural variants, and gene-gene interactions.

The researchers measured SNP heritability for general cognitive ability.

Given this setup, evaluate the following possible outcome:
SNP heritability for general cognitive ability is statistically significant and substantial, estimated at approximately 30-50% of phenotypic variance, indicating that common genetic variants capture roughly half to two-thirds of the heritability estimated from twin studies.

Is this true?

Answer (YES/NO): YES